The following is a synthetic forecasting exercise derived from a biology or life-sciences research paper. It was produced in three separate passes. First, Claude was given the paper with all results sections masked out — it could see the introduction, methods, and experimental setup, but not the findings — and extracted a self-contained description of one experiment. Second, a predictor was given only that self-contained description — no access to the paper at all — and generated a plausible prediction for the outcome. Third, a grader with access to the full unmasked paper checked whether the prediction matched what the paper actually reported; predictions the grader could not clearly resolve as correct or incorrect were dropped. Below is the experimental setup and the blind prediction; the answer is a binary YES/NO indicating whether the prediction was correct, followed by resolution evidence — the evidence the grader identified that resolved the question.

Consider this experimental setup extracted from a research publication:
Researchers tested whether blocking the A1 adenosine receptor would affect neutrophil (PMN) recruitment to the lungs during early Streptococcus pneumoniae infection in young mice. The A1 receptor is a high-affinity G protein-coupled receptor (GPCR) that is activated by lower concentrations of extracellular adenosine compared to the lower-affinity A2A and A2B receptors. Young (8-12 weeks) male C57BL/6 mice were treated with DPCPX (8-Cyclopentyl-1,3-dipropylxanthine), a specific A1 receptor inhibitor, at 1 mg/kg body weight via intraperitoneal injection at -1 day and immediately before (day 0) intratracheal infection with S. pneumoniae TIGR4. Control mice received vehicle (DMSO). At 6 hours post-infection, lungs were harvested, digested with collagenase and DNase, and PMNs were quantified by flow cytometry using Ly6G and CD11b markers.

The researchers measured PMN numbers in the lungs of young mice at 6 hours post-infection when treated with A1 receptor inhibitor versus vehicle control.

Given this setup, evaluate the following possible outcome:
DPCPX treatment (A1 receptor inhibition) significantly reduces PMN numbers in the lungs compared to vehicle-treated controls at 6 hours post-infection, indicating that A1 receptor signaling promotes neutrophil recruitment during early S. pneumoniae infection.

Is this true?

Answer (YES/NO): YES